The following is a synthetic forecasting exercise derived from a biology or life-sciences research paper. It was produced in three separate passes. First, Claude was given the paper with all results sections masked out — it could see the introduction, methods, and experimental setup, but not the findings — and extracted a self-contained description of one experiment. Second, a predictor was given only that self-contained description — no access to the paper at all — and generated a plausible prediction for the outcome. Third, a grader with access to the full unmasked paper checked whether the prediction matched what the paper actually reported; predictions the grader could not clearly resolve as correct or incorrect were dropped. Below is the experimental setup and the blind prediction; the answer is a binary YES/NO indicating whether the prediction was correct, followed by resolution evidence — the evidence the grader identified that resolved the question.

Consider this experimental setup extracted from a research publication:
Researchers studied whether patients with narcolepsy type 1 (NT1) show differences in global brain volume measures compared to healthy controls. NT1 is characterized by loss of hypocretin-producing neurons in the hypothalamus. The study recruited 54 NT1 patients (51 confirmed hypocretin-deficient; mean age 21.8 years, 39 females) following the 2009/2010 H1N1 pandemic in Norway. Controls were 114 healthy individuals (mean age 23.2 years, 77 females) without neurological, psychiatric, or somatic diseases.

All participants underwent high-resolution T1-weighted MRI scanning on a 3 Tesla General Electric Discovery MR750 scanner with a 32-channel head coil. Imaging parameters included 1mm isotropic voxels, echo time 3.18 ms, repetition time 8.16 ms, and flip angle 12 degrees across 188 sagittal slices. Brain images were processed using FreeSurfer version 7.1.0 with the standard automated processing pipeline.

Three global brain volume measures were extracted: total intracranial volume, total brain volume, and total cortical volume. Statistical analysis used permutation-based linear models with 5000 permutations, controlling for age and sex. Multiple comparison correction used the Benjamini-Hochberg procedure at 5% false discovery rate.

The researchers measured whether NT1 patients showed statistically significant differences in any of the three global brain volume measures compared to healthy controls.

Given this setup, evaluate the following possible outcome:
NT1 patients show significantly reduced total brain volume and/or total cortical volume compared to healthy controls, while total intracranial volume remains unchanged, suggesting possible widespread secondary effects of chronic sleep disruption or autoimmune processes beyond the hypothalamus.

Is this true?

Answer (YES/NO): NO